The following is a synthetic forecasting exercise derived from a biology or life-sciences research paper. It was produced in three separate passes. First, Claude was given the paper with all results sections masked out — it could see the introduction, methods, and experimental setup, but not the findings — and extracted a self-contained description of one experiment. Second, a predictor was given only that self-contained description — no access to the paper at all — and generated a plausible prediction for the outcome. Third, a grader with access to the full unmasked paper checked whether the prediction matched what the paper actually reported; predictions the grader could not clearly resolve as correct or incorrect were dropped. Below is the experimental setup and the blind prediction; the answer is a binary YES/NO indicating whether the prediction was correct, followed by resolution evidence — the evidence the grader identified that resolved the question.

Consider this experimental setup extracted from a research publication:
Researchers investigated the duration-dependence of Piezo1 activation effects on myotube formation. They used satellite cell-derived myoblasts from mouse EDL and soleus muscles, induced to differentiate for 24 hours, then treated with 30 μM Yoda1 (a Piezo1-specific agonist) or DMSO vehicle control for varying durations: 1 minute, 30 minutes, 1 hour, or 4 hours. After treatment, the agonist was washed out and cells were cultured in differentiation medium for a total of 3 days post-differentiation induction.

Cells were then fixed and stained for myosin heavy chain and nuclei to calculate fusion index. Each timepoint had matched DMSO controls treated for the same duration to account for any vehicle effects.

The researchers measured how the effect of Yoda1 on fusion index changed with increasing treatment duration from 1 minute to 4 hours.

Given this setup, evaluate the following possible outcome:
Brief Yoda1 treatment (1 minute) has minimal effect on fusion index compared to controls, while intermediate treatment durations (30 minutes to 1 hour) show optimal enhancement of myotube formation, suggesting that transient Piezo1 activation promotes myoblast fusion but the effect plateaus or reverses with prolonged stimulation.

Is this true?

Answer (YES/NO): NO